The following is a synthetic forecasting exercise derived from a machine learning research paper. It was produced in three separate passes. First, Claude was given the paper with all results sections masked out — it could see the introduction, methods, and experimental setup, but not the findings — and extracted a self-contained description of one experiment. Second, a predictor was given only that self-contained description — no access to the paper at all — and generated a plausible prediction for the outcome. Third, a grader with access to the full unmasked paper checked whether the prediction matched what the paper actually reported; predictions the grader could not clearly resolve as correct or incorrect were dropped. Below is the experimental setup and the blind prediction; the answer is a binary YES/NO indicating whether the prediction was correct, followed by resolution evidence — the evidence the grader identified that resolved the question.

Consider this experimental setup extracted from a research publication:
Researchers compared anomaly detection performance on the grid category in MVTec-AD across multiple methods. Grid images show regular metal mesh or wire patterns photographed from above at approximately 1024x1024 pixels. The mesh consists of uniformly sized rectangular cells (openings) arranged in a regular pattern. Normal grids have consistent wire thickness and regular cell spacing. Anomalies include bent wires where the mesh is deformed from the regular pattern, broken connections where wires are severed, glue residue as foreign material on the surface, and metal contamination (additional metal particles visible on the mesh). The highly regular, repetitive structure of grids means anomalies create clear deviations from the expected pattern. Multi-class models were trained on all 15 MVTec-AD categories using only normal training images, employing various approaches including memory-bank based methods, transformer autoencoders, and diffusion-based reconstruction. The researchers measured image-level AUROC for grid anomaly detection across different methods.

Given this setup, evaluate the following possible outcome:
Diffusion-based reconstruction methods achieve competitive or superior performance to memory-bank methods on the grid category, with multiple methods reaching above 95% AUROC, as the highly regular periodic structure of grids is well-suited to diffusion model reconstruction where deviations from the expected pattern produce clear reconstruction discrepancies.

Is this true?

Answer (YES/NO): YES